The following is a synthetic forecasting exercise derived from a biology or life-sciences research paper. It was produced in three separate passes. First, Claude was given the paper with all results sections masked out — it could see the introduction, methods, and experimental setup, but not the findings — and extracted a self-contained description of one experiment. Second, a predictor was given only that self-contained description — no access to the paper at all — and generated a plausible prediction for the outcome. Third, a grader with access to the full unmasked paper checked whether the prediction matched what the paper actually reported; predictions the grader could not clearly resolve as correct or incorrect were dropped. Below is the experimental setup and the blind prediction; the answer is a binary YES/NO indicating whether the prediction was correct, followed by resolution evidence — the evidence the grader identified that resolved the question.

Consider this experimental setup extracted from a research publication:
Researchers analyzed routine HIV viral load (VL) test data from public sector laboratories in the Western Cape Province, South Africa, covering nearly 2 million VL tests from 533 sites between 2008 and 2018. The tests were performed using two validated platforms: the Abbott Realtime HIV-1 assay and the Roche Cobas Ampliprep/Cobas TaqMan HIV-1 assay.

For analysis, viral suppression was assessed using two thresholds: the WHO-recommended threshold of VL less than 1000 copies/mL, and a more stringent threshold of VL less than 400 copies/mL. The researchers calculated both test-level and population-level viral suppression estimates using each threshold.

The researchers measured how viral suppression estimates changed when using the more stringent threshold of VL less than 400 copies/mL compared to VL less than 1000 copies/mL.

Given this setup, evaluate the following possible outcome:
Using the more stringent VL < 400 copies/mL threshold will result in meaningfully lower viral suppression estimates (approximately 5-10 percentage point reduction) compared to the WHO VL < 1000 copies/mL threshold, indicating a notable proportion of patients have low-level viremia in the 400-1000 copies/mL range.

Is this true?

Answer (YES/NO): NO